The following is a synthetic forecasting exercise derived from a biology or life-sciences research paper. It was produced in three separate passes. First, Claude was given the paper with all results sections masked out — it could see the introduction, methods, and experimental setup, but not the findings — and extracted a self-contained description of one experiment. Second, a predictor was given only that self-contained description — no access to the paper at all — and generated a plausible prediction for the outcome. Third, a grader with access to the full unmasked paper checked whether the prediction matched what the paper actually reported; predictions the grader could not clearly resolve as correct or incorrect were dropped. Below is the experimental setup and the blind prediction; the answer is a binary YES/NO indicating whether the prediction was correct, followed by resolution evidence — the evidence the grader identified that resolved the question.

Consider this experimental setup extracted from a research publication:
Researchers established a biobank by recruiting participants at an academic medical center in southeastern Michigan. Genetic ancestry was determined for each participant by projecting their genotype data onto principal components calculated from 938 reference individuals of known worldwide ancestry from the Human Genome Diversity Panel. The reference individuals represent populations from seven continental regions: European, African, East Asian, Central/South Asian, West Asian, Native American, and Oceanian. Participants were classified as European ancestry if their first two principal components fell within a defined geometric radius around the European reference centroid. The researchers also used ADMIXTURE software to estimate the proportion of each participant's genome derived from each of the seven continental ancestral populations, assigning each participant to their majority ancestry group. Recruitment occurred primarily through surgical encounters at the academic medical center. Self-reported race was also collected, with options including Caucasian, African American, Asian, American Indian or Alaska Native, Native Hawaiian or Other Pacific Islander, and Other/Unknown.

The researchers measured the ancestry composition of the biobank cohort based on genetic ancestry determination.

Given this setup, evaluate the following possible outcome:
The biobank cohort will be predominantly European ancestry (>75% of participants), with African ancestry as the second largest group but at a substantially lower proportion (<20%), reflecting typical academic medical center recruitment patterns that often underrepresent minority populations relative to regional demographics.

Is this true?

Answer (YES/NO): YES